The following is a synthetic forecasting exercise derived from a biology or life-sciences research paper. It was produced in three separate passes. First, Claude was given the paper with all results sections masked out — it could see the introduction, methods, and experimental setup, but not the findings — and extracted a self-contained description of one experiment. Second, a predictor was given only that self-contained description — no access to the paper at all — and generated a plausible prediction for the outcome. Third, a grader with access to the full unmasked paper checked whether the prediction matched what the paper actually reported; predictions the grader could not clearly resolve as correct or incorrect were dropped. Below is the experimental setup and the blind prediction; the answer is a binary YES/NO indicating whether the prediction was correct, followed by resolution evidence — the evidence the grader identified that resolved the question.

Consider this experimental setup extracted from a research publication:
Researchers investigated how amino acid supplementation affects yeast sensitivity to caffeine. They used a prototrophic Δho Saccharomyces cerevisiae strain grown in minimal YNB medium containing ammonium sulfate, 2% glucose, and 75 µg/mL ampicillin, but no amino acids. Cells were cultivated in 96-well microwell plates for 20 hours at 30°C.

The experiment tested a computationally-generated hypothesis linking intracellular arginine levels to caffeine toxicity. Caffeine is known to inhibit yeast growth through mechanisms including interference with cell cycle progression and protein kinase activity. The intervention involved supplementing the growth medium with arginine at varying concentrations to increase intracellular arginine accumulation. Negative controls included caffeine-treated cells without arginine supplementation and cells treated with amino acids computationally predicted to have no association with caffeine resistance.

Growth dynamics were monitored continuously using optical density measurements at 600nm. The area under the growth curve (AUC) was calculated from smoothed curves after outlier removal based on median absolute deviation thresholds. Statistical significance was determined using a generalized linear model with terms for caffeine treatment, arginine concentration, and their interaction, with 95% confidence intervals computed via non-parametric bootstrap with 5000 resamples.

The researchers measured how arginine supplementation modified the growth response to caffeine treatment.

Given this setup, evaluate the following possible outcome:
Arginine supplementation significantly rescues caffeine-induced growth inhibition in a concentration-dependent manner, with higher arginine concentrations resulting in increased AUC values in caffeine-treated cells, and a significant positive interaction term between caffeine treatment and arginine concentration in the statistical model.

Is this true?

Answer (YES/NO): NO